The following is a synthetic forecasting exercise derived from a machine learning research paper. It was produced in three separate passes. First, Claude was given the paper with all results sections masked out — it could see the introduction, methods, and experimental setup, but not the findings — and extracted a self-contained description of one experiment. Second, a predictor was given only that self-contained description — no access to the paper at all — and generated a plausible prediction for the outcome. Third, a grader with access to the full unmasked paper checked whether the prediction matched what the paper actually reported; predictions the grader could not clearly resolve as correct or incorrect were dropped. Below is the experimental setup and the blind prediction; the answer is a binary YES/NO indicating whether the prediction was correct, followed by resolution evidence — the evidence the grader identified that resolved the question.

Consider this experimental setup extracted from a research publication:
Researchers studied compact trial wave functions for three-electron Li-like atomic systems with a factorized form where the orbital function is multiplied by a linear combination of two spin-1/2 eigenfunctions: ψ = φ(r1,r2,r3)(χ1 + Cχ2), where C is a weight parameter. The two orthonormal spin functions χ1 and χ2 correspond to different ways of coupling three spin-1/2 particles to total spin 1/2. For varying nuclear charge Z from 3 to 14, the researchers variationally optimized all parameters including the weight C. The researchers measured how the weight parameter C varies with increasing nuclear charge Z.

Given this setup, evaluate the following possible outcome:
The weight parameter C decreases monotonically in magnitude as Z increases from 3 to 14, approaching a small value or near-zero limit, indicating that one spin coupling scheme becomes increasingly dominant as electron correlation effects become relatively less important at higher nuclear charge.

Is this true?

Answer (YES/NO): NO